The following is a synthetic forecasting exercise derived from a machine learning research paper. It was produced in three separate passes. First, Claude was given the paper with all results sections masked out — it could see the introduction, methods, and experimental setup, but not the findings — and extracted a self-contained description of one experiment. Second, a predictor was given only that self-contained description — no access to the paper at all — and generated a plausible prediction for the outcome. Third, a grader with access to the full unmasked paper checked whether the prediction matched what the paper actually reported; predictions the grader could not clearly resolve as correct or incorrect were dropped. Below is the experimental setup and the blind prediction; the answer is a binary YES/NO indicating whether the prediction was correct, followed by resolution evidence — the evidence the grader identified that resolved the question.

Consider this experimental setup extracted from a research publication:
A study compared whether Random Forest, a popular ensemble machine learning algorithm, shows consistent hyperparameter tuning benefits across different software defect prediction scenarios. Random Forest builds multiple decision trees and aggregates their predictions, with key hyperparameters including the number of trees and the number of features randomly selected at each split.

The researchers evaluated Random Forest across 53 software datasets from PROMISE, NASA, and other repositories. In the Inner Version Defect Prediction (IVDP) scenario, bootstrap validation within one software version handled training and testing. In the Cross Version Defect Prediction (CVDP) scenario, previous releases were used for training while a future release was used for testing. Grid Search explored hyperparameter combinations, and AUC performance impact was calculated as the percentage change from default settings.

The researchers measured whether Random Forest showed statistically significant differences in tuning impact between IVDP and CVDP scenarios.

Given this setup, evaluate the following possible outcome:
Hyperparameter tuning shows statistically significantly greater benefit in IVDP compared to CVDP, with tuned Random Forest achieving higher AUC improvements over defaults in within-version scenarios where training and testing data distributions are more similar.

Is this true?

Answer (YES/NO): NO